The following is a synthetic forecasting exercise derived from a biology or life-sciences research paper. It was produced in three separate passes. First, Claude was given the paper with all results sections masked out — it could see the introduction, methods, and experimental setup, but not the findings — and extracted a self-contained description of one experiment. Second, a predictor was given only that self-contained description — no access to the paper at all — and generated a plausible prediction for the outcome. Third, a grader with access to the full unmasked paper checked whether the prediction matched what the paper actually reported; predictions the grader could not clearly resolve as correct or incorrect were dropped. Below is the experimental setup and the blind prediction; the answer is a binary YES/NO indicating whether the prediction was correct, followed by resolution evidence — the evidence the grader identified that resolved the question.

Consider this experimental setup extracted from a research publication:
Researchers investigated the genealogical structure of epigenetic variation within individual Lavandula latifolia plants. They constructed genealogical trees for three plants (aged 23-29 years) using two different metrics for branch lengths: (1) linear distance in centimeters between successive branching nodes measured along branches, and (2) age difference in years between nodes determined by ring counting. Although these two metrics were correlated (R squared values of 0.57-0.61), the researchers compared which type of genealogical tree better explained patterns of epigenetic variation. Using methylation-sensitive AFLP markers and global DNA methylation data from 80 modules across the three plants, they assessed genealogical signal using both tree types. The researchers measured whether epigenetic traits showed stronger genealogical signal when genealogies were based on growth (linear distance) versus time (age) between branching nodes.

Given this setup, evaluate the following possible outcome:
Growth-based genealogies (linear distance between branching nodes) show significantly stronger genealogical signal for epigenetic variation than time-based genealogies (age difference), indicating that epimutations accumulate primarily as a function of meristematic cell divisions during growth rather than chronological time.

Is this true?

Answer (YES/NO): NO